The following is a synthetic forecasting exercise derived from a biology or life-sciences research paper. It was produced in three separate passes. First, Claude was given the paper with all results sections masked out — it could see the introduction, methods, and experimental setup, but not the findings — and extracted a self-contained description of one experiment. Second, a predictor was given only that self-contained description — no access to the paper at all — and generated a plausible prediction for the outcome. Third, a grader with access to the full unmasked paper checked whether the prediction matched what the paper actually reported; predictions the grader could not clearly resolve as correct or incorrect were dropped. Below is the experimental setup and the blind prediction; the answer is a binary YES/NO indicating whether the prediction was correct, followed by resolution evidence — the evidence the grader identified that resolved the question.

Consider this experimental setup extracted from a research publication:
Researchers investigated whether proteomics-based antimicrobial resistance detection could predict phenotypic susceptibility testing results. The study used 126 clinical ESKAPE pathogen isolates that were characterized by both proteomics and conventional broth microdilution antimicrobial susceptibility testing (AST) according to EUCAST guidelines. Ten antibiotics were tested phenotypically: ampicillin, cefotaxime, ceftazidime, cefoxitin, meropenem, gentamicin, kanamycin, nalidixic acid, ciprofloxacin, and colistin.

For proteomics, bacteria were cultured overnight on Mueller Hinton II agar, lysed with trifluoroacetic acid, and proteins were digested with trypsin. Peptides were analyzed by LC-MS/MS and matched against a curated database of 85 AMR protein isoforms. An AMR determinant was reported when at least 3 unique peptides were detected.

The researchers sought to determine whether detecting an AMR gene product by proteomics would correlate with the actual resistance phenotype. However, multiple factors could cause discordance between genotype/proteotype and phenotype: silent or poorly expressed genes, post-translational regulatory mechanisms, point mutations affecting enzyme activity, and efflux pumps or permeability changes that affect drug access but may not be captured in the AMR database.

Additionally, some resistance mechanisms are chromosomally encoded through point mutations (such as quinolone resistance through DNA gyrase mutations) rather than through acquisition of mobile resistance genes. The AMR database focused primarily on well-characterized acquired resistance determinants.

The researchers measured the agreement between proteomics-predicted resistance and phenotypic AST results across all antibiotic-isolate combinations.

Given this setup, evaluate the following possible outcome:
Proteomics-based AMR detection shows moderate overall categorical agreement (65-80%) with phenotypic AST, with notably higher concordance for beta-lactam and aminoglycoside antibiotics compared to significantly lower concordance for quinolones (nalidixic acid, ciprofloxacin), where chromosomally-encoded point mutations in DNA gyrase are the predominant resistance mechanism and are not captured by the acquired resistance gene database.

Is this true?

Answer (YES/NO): NO